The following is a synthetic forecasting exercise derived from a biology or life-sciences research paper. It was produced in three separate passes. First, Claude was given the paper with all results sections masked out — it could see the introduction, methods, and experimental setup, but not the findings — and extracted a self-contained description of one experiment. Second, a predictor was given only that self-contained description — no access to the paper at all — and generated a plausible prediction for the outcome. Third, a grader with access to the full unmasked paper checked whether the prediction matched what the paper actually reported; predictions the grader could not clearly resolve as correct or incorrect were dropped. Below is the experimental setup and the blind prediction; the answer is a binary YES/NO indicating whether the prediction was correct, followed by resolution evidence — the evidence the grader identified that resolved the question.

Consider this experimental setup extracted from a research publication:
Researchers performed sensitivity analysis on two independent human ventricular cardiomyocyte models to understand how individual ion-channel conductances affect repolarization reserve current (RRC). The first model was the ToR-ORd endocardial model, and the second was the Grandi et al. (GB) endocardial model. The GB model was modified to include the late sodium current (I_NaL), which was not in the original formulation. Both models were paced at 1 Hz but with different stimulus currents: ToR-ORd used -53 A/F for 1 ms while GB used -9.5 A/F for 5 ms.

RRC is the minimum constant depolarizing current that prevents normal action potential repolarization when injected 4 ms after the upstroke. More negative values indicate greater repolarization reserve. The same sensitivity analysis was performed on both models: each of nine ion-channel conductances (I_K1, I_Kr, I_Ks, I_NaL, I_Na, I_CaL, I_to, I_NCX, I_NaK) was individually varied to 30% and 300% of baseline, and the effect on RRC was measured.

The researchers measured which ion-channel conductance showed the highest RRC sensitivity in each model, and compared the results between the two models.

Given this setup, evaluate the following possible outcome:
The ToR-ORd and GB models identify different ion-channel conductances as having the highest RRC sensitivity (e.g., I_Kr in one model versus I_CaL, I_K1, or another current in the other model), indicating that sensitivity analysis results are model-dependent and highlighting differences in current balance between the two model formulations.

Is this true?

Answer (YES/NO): YES